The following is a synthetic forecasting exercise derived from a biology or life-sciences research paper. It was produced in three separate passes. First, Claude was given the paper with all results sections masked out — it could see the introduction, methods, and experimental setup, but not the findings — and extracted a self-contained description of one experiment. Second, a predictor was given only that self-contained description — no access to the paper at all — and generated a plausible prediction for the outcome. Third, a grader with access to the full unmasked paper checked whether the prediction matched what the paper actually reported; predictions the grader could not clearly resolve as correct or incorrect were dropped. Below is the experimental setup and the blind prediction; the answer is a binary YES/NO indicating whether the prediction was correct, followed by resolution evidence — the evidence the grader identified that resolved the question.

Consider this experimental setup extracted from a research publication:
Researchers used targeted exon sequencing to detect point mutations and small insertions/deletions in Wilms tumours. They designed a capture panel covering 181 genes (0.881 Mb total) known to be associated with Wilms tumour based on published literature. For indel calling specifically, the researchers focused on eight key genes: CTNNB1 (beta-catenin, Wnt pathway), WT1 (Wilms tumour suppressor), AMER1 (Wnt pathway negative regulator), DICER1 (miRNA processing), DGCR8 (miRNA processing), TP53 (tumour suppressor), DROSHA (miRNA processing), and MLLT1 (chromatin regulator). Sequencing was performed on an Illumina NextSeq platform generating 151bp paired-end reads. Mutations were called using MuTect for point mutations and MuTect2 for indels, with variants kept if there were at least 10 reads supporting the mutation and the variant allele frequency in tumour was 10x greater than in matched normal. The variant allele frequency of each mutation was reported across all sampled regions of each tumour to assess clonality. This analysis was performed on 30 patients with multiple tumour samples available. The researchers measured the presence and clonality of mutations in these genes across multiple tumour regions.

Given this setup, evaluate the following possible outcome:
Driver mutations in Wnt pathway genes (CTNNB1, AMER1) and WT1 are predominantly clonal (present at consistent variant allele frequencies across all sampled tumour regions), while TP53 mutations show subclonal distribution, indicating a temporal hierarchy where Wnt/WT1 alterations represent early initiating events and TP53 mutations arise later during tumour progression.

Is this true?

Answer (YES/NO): NO